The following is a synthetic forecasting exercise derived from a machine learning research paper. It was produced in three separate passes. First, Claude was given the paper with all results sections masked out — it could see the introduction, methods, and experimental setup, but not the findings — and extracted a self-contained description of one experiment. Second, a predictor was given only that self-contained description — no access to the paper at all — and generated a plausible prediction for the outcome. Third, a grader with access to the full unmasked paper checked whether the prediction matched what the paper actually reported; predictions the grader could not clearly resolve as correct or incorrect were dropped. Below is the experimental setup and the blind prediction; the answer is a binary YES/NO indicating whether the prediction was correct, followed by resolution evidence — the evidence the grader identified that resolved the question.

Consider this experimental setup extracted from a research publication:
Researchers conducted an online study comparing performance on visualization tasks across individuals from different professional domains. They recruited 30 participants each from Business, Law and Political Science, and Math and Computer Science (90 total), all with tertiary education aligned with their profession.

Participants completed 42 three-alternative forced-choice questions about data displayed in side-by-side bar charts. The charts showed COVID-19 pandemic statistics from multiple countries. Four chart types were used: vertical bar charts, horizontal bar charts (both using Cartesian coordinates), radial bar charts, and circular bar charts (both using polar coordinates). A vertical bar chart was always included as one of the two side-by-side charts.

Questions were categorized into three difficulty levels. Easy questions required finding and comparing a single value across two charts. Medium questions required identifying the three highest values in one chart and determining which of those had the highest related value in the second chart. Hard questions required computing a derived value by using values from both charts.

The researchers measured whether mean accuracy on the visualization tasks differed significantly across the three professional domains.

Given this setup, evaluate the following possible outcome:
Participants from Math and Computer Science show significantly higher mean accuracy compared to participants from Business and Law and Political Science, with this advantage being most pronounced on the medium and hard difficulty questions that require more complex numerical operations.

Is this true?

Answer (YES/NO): NO